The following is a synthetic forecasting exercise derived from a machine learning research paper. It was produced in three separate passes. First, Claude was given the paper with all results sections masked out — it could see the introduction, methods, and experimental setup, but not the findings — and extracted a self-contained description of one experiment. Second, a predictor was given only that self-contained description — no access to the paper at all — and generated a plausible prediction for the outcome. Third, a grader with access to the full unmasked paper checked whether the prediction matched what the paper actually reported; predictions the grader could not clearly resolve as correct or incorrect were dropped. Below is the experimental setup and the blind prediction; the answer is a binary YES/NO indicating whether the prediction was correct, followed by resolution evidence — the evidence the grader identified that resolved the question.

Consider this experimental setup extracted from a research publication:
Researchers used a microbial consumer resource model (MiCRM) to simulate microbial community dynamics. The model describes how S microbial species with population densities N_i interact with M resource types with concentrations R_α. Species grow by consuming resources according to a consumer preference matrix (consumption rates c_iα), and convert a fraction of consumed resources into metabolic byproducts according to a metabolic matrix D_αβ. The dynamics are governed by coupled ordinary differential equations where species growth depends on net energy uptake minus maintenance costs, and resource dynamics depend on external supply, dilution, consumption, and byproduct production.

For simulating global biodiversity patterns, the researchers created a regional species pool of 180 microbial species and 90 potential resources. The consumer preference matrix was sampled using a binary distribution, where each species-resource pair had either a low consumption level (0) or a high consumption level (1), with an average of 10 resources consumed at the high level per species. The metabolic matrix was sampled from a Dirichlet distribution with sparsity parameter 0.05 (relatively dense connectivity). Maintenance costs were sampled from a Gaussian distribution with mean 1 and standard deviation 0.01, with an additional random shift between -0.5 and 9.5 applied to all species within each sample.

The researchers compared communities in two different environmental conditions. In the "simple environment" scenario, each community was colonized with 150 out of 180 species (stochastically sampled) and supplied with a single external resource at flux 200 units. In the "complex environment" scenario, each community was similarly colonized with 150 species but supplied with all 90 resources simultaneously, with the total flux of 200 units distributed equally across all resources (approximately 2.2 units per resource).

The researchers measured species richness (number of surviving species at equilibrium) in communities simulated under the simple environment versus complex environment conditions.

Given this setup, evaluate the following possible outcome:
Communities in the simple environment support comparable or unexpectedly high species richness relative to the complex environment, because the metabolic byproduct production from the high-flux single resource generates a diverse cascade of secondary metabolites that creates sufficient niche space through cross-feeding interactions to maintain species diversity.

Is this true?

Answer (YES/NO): YES